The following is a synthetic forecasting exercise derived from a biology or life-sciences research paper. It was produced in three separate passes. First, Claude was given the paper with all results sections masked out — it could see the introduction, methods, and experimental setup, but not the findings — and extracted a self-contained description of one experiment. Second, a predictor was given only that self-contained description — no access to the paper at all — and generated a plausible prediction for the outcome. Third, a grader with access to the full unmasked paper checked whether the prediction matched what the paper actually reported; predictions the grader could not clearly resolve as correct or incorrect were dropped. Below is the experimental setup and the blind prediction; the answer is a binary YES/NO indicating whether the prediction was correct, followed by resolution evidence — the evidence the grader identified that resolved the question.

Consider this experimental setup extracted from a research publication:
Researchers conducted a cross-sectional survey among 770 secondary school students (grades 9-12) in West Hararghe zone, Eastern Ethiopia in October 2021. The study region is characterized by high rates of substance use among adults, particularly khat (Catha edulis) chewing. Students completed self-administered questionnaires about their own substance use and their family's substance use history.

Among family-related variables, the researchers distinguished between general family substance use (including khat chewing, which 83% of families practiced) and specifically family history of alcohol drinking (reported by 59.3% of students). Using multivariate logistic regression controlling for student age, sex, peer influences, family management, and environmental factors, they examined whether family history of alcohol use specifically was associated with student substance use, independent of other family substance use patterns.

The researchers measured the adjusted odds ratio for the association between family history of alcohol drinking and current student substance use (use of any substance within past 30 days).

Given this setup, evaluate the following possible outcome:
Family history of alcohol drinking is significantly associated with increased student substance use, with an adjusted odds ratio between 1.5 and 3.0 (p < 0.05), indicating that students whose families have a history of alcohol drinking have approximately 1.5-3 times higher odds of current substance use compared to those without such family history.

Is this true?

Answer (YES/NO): YES